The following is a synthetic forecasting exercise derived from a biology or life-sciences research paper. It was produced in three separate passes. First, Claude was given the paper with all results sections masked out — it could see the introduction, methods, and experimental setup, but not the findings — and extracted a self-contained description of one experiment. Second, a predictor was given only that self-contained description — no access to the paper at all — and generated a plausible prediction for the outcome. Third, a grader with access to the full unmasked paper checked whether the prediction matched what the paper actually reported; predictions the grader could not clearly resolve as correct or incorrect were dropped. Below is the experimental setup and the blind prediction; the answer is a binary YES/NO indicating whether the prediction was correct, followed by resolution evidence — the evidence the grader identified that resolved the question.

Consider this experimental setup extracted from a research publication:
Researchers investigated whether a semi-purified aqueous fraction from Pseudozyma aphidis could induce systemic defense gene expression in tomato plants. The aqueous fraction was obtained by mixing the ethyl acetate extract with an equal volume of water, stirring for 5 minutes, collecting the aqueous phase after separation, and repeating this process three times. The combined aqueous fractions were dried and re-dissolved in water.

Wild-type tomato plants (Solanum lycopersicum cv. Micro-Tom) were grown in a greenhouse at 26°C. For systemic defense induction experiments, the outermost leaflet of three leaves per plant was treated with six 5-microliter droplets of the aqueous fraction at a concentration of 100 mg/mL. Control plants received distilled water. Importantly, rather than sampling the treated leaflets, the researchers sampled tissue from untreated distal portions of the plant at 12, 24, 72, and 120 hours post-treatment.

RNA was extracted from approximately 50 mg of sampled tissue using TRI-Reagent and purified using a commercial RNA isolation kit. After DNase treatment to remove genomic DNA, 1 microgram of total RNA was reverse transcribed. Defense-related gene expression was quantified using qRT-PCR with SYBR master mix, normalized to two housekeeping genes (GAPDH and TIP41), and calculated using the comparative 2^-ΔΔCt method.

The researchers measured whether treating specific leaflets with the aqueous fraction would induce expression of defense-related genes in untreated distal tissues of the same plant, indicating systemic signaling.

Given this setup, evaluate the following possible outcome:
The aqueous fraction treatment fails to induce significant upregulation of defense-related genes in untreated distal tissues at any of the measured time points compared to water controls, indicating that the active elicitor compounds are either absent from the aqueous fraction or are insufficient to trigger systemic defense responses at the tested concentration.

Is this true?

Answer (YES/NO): NO